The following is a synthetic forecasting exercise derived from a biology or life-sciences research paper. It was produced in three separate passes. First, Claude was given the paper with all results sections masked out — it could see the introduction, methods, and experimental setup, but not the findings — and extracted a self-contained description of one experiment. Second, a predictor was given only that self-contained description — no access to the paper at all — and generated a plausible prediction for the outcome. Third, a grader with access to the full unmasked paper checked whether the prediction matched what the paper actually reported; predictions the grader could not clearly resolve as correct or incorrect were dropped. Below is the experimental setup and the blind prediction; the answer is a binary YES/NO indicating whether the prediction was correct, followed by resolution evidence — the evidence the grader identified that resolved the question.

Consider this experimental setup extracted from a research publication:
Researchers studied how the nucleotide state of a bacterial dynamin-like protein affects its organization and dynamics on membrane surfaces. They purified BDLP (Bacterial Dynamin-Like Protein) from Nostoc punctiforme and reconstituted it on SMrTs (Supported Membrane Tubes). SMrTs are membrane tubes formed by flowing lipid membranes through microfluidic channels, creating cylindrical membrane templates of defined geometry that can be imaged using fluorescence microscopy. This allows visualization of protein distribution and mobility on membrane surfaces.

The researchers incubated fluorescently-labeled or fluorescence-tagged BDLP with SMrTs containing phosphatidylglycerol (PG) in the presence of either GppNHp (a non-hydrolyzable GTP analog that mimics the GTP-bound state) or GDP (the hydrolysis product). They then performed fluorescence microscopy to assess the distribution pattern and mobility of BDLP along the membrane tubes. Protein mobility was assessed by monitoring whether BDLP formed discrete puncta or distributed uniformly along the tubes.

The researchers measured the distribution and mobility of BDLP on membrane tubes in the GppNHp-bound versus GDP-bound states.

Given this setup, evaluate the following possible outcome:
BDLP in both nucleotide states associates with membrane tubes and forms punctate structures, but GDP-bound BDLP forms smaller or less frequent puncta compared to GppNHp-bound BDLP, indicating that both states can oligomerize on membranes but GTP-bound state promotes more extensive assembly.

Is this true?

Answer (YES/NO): NO